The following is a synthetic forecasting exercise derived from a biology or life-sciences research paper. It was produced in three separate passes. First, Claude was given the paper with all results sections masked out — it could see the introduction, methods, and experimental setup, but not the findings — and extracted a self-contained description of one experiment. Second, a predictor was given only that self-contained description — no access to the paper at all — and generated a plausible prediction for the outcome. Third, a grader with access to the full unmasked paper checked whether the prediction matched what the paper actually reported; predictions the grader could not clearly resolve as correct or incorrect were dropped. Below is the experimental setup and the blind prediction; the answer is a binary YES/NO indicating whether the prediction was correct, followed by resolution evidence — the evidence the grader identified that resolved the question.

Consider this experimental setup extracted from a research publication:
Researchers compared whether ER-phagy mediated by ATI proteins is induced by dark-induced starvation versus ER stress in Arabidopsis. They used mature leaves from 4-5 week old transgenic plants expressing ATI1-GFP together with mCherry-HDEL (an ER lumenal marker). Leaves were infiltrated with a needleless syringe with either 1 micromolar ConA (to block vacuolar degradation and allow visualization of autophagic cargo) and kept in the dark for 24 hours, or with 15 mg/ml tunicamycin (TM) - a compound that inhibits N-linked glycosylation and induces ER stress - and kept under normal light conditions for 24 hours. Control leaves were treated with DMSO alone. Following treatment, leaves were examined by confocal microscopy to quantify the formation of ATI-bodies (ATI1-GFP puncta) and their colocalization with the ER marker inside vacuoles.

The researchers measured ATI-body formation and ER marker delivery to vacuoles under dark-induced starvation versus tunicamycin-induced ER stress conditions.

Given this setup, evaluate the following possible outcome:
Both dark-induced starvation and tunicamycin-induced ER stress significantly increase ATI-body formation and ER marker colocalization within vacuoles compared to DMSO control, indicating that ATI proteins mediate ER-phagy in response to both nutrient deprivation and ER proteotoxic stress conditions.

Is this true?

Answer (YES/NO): NO